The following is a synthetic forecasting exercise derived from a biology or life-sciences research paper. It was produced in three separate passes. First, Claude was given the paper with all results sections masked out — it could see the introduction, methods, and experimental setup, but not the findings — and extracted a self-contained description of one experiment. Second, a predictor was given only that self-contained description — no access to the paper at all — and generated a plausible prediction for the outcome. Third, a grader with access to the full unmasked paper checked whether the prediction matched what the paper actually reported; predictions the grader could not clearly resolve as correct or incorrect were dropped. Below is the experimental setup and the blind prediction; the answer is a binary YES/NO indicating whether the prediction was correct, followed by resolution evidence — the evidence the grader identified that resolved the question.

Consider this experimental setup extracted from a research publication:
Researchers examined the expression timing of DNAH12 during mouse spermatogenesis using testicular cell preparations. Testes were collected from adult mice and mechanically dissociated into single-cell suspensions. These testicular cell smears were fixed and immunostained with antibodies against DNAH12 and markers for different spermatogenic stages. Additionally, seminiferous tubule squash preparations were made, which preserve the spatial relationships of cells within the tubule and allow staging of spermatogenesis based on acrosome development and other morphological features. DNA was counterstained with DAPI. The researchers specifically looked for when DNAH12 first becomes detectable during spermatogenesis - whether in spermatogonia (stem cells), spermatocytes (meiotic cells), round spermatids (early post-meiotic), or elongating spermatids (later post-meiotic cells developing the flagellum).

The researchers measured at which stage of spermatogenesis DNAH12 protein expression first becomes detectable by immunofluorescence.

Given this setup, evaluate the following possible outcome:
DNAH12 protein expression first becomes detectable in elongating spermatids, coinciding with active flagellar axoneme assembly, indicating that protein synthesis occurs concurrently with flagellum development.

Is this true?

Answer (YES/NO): NO